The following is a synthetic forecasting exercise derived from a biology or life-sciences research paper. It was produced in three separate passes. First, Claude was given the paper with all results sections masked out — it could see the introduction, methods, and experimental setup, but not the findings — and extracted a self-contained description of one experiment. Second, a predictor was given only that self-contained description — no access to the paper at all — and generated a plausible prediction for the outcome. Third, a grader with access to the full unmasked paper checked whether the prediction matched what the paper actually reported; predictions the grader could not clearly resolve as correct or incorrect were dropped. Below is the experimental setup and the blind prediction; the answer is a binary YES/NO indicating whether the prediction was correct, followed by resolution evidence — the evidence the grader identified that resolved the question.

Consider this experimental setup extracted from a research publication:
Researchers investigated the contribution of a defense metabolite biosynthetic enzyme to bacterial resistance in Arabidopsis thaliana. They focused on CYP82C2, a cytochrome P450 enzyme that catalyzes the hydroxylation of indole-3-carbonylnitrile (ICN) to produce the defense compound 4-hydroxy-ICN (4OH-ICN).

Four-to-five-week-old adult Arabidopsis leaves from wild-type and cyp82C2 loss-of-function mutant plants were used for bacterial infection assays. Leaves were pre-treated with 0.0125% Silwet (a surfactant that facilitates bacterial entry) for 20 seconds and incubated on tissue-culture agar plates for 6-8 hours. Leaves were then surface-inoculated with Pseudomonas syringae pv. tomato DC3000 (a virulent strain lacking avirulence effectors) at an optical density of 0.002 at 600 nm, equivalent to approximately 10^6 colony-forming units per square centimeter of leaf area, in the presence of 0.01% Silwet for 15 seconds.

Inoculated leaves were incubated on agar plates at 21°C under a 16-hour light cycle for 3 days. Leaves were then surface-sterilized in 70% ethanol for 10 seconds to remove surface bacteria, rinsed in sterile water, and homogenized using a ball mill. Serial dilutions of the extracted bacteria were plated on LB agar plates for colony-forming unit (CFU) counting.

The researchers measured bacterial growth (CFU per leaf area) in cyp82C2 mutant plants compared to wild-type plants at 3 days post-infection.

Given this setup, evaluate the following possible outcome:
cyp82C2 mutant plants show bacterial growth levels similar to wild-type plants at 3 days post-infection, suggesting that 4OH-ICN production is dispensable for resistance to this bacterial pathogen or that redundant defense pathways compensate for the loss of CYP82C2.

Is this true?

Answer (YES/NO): NO